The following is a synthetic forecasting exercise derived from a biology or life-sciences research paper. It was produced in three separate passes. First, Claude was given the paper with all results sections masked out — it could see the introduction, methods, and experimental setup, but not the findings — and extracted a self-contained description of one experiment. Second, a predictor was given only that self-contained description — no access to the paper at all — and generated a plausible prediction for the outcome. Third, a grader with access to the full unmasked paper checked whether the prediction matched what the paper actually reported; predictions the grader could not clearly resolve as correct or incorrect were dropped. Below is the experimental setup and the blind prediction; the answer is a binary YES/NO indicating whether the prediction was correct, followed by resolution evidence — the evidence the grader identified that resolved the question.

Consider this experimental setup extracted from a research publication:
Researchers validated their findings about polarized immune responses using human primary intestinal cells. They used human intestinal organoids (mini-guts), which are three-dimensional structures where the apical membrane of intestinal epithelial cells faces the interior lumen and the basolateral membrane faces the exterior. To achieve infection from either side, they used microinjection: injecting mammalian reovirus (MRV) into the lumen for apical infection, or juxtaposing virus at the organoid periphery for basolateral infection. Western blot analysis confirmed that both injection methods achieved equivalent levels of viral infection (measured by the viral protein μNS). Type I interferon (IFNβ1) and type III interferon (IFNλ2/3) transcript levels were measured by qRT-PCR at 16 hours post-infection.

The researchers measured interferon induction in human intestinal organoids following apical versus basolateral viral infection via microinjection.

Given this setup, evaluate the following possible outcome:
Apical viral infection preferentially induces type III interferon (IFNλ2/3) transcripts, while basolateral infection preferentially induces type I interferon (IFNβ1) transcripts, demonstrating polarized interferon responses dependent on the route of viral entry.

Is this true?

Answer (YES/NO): NO